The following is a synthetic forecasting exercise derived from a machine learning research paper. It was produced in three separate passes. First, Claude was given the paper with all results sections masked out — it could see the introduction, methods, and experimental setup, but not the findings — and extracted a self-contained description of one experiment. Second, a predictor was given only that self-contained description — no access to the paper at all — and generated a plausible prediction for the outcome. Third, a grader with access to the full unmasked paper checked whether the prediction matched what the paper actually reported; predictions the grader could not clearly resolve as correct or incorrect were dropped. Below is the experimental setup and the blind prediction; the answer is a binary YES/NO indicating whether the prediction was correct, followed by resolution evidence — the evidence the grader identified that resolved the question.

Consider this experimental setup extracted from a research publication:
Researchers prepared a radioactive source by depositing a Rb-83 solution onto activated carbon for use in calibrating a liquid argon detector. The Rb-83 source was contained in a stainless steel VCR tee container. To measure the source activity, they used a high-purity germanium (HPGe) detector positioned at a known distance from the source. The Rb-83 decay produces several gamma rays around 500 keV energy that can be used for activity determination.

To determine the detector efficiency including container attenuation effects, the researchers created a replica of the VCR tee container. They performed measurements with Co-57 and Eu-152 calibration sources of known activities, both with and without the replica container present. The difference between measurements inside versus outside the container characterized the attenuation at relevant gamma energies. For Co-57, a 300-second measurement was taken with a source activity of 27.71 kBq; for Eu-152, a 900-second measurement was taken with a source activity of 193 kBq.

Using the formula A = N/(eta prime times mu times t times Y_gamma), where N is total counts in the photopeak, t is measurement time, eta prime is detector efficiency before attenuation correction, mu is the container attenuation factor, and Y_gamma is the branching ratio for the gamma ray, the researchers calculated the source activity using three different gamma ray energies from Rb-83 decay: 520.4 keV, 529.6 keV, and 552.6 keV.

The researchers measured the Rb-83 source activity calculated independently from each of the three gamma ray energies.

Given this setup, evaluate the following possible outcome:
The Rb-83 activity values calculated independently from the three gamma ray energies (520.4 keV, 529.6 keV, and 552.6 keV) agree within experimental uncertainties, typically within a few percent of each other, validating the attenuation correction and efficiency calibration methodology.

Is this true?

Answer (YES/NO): YES